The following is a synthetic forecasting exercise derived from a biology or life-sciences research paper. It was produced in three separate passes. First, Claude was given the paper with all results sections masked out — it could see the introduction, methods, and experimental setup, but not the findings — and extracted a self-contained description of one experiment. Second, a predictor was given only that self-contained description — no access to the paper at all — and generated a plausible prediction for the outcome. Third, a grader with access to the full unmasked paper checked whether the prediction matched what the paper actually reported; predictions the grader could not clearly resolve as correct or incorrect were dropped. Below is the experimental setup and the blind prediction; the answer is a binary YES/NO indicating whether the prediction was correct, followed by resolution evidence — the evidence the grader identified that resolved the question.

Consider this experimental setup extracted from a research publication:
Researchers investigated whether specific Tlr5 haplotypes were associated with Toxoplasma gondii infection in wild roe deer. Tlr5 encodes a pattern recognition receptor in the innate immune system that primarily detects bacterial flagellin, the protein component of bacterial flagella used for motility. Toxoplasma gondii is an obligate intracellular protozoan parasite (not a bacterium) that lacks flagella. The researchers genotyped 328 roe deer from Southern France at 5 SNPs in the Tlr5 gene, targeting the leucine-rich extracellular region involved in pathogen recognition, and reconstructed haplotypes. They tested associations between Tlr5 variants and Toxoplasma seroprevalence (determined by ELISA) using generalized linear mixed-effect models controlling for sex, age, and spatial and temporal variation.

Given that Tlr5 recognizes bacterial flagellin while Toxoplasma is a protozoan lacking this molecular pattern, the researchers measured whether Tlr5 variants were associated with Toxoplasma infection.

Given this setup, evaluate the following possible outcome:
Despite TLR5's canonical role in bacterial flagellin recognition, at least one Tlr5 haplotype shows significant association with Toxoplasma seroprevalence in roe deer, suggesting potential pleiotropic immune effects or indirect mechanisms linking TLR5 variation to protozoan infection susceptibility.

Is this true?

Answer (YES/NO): NO